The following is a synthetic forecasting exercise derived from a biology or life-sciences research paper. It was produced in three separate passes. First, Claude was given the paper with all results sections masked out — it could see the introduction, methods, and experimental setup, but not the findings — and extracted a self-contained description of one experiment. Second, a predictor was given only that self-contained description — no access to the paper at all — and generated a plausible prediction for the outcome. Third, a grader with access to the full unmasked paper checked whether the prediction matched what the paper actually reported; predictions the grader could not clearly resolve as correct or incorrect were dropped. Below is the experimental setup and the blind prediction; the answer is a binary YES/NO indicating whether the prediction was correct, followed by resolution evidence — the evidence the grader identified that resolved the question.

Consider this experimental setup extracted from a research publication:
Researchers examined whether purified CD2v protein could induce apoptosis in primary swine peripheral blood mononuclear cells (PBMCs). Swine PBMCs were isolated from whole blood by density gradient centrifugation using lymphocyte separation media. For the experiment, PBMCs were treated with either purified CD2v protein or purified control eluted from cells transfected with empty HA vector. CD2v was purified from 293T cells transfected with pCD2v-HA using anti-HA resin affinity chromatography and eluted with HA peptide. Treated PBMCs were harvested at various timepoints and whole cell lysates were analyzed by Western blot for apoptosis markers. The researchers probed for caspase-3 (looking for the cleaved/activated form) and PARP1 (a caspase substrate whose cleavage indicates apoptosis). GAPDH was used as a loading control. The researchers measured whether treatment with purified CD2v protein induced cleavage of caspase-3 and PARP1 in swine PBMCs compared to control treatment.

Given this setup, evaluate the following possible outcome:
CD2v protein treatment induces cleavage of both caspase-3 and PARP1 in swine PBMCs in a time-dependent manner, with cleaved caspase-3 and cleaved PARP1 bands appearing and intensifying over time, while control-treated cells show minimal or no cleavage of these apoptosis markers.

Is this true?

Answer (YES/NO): NO